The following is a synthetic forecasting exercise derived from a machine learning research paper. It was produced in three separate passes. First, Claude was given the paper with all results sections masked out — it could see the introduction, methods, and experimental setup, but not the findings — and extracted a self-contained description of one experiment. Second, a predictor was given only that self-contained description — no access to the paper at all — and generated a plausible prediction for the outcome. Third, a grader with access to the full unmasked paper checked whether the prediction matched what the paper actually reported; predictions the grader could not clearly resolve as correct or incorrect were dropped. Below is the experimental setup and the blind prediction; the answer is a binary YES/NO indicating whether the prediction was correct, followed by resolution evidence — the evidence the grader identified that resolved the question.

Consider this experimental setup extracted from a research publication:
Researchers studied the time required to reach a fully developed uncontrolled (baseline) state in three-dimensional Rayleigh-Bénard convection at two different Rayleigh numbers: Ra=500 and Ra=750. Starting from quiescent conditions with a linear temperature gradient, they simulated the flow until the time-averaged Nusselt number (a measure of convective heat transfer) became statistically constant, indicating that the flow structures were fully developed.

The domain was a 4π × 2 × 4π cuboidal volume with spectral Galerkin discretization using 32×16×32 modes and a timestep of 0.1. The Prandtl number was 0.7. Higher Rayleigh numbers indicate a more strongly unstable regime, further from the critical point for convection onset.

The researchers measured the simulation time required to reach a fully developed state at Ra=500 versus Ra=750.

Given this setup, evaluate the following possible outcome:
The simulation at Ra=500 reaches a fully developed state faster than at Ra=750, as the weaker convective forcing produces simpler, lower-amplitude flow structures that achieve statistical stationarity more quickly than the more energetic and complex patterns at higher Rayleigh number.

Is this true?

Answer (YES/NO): YES